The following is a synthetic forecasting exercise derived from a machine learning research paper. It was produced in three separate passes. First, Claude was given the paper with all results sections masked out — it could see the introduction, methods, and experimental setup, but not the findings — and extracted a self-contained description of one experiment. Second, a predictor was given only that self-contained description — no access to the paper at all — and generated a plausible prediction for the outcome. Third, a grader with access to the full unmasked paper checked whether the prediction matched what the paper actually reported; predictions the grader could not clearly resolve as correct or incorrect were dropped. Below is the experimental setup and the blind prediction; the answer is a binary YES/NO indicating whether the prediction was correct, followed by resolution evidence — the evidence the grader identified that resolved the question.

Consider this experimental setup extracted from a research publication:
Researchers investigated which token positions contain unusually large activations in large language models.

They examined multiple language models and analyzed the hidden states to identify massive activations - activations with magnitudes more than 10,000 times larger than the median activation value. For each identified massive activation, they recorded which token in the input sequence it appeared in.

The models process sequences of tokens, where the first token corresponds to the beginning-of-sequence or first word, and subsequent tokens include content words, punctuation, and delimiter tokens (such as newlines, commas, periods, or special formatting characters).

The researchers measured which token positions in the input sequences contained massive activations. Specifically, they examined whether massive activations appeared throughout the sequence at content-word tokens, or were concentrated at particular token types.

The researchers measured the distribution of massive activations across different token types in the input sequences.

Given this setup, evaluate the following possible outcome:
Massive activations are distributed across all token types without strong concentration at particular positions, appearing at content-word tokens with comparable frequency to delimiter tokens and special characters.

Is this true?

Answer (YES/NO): NO